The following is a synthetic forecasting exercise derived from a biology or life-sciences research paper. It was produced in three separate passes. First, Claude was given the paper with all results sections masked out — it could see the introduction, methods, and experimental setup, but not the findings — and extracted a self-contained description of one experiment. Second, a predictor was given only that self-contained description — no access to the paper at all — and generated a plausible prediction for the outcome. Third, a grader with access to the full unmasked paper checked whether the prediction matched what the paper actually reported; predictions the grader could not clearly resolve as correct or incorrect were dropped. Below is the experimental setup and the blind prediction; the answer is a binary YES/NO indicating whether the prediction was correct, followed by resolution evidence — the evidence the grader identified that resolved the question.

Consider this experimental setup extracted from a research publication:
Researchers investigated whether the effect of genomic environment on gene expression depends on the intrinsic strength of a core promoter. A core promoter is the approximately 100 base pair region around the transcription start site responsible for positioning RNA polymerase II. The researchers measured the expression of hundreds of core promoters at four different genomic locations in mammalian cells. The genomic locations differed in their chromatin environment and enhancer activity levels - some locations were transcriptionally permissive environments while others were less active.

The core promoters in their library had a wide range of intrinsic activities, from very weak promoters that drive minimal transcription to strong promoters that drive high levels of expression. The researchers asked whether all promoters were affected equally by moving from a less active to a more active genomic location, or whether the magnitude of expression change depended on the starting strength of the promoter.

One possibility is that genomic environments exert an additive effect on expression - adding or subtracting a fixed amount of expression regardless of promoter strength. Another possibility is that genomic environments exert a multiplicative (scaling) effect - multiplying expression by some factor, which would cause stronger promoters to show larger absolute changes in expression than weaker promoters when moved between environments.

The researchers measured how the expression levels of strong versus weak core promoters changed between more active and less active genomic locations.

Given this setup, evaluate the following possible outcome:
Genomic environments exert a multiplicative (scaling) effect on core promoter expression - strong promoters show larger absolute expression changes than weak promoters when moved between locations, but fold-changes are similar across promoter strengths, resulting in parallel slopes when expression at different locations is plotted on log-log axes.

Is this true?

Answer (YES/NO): NO